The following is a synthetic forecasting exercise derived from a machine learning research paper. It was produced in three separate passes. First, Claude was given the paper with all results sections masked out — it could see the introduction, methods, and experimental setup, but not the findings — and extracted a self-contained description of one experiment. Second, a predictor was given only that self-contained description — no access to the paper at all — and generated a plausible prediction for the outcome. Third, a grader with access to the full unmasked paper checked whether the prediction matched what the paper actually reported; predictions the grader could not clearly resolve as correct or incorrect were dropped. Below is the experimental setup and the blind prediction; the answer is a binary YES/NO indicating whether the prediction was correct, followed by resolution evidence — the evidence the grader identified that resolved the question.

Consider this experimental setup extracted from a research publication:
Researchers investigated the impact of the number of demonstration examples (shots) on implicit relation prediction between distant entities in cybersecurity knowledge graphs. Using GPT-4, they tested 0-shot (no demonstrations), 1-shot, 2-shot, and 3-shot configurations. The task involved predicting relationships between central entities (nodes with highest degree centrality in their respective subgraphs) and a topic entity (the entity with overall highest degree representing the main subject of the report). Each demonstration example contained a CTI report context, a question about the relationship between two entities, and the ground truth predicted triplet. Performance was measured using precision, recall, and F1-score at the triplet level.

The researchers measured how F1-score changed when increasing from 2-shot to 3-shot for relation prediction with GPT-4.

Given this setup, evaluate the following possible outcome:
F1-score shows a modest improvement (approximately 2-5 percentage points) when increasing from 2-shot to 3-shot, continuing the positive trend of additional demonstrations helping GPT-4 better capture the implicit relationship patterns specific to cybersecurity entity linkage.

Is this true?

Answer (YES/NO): NO